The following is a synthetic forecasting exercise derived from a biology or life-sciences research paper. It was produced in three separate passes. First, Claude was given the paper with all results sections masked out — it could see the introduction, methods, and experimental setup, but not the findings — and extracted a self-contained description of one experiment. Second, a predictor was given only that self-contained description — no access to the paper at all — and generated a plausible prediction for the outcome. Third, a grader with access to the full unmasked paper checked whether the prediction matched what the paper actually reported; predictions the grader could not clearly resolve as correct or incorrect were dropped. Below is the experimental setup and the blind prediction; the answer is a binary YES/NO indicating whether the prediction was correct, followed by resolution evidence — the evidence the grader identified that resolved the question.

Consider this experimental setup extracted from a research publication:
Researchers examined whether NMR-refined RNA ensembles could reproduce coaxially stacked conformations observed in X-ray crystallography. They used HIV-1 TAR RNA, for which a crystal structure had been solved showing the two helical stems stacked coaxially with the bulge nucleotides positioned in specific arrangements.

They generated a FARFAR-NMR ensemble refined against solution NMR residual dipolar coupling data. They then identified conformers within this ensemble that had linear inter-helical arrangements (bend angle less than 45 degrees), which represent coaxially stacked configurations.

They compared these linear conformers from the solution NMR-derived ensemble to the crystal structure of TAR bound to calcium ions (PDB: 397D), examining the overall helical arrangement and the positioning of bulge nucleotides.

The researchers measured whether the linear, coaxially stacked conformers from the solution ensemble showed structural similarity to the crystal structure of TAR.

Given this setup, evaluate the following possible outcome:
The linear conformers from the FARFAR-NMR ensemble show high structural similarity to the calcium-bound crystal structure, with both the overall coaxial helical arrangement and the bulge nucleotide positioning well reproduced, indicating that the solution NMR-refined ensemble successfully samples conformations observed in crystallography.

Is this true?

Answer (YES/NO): YES